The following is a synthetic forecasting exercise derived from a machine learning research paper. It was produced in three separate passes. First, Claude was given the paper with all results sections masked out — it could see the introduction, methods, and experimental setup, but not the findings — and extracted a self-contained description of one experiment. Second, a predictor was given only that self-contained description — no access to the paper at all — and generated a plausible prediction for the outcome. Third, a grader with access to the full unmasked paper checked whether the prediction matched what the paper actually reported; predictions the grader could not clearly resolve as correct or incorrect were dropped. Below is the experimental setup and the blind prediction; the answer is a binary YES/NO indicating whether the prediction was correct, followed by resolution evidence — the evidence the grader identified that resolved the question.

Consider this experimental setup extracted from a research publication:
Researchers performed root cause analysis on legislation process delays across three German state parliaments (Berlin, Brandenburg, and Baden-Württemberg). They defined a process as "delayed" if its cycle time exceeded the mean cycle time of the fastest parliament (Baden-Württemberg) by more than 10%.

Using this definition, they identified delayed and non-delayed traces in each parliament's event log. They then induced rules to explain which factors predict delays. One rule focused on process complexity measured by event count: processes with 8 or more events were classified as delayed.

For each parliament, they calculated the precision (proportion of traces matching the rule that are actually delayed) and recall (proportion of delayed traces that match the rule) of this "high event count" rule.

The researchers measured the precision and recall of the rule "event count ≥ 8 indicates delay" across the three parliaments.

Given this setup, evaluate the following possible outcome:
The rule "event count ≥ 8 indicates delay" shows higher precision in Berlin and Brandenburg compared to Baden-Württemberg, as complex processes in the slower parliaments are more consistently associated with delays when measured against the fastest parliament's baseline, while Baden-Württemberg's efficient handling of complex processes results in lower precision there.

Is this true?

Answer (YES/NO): YES